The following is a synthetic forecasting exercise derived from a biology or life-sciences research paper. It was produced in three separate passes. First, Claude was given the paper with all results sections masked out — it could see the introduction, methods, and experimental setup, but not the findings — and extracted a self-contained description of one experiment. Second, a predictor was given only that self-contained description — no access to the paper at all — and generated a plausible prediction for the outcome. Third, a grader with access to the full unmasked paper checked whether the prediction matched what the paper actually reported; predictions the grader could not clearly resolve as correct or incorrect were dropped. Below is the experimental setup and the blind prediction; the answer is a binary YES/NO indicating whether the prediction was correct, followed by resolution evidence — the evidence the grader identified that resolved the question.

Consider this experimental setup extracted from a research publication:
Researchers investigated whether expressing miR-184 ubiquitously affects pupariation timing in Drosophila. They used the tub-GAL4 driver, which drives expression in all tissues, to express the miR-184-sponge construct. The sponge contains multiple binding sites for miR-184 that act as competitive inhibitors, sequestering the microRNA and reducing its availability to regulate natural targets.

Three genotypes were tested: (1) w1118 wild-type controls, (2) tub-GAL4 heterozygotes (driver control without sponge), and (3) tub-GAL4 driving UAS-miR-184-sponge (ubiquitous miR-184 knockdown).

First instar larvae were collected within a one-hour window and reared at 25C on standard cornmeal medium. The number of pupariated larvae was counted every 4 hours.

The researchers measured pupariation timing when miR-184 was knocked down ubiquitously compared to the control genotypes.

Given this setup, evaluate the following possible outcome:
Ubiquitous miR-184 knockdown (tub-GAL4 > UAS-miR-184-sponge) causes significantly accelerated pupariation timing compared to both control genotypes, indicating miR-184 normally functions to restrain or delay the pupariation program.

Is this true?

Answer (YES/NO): NO